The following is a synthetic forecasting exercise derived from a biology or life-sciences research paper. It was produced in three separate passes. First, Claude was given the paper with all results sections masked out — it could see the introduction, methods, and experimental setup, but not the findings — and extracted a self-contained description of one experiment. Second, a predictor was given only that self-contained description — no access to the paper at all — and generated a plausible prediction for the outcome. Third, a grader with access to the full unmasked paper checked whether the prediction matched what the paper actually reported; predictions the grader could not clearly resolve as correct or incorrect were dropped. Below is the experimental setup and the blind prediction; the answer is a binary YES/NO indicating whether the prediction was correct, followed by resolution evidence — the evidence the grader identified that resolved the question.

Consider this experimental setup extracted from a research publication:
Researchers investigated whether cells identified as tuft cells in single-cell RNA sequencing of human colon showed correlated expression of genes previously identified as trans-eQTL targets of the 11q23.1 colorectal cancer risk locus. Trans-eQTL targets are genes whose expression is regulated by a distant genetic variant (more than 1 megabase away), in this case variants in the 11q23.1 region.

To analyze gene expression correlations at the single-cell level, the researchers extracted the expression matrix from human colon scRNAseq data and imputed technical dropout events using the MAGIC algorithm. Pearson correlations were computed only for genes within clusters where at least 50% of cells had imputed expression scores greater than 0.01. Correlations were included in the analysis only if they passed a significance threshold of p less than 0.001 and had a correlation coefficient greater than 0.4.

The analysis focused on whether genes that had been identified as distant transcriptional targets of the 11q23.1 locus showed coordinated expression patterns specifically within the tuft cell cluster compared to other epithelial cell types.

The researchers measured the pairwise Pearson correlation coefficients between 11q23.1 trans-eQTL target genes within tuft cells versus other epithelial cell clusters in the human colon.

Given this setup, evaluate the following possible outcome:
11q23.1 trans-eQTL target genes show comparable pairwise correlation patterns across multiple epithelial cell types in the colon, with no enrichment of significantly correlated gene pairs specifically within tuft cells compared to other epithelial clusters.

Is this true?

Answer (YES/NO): NO